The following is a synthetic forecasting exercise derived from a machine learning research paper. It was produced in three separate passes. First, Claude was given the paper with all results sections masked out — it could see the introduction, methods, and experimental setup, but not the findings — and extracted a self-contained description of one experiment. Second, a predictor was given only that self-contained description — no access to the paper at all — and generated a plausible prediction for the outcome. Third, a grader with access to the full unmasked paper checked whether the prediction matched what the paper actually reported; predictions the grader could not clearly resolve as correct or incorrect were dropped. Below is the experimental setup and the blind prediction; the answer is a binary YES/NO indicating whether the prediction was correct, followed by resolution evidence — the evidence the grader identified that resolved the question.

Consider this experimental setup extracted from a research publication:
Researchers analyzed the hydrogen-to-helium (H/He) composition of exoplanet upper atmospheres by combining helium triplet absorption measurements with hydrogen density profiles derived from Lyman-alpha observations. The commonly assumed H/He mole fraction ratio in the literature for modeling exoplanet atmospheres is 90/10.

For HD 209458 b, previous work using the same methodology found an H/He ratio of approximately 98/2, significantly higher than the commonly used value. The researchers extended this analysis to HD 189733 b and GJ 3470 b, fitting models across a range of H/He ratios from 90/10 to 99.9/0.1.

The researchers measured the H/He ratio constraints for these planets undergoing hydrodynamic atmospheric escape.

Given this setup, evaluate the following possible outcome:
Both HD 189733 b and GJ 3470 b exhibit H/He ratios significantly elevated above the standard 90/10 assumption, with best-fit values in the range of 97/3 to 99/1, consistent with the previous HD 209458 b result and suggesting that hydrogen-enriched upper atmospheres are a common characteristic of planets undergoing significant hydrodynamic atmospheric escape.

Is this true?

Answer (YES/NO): NO